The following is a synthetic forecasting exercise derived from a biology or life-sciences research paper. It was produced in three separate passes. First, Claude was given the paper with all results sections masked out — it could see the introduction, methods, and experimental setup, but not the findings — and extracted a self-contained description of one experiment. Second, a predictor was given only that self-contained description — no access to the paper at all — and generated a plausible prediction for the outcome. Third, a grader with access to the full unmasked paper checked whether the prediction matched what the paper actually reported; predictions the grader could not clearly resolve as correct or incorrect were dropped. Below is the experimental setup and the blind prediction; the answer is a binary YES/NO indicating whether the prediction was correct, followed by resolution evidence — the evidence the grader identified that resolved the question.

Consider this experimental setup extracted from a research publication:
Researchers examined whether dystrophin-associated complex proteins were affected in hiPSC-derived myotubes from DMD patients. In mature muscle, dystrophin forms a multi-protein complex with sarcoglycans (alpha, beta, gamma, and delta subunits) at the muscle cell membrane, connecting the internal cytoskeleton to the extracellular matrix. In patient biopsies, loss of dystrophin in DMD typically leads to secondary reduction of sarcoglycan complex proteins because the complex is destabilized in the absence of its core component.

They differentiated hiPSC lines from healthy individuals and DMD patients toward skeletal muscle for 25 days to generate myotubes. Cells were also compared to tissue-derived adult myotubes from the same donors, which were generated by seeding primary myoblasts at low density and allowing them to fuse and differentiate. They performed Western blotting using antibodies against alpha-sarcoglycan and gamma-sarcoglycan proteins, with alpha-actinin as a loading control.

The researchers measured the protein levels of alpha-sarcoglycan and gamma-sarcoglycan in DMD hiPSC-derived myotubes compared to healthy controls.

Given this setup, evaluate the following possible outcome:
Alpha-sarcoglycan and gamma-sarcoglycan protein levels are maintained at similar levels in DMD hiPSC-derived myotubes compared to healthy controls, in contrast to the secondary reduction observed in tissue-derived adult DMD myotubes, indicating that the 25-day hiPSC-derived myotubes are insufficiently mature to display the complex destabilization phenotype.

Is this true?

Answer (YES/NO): NO